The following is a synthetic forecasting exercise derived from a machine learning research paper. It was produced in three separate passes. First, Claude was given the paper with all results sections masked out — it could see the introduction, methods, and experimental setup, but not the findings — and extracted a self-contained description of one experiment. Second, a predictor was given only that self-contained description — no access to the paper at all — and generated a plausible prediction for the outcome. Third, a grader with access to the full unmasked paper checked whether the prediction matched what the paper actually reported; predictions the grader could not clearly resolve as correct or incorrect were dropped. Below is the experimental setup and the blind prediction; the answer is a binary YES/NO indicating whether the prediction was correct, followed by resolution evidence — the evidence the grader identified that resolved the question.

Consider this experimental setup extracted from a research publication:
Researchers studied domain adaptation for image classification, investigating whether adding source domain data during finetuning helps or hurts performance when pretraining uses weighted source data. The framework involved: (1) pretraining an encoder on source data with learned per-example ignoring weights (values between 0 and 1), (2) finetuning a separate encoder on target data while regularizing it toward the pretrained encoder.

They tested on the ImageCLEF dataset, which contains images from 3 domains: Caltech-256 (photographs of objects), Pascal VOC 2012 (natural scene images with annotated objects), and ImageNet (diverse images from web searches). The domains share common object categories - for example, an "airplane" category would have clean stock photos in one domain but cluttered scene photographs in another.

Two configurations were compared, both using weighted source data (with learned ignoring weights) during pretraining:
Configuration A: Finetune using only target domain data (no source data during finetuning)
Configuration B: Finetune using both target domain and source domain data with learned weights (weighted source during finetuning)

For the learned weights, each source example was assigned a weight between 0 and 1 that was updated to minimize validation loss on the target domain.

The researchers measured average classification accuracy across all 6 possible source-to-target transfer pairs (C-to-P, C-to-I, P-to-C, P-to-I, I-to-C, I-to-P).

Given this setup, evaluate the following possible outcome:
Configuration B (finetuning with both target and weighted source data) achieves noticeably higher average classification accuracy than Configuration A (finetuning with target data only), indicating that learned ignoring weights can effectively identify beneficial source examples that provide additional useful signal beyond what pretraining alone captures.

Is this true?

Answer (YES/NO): YES